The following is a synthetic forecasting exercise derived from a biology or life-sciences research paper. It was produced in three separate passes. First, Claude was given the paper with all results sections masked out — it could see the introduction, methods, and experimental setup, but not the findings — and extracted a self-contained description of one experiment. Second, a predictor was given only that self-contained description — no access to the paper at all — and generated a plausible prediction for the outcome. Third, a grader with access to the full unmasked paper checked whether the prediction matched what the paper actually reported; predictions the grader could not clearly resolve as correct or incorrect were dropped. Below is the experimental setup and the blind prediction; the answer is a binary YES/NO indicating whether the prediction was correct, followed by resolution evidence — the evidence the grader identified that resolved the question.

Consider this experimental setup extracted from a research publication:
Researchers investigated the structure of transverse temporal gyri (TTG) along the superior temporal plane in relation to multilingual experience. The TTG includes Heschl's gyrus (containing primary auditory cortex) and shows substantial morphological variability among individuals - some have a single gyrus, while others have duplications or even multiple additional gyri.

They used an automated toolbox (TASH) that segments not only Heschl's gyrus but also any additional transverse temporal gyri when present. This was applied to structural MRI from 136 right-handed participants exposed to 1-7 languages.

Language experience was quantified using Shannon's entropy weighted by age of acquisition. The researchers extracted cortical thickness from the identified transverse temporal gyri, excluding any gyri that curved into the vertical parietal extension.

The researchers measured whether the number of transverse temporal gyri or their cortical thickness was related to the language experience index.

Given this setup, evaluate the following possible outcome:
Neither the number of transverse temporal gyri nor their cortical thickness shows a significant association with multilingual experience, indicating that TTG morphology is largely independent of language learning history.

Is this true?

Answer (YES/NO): NO